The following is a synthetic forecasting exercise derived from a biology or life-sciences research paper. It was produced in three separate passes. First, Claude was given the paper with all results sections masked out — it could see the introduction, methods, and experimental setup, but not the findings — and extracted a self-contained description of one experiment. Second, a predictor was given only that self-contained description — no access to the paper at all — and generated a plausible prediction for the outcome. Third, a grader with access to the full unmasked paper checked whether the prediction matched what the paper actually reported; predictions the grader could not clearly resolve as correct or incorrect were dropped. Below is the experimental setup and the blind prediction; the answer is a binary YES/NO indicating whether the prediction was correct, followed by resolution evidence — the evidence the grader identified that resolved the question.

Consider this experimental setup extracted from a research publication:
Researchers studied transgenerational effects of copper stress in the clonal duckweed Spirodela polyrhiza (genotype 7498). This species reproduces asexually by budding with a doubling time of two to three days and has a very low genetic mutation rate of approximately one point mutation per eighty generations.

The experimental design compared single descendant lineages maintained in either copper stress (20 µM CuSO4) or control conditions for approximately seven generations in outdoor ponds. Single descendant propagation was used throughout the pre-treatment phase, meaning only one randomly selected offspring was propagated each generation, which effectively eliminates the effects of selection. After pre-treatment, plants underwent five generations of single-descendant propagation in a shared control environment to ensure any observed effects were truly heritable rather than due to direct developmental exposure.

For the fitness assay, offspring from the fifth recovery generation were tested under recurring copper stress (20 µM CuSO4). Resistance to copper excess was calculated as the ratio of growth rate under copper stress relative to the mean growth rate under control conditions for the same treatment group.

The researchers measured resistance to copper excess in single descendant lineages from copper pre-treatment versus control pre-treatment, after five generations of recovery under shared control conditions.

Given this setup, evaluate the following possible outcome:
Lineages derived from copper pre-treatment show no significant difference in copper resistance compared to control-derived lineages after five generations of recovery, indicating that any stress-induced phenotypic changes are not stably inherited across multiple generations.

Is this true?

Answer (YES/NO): NO